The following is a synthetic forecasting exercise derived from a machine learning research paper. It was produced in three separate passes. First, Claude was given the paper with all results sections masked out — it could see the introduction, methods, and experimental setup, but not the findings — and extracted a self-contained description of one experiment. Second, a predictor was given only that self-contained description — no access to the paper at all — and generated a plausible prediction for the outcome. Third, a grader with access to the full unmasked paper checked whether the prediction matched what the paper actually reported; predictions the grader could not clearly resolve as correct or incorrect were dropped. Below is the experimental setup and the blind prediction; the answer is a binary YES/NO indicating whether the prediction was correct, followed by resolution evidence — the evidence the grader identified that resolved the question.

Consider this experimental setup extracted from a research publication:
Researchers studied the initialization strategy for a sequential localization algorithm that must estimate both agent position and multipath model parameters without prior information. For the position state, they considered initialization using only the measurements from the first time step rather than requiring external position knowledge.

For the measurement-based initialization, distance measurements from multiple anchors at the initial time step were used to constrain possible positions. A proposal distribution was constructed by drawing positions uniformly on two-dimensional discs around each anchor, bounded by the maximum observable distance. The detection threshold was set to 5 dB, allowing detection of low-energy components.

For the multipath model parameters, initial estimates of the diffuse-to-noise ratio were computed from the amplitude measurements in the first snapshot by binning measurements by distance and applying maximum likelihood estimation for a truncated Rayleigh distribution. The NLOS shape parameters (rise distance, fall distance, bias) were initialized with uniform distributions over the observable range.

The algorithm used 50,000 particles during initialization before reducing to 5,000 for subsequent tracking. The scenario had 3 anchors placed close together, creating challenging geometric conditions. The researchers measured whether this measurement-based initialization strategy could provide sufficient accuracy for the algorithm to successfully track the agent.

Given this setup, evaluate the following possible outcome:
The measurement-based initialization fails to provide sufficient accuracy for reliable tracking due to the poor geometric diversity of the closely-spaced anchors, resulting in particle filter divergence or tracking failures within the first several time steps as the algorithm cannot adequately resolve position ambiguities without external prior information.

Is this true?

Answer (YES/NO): NO